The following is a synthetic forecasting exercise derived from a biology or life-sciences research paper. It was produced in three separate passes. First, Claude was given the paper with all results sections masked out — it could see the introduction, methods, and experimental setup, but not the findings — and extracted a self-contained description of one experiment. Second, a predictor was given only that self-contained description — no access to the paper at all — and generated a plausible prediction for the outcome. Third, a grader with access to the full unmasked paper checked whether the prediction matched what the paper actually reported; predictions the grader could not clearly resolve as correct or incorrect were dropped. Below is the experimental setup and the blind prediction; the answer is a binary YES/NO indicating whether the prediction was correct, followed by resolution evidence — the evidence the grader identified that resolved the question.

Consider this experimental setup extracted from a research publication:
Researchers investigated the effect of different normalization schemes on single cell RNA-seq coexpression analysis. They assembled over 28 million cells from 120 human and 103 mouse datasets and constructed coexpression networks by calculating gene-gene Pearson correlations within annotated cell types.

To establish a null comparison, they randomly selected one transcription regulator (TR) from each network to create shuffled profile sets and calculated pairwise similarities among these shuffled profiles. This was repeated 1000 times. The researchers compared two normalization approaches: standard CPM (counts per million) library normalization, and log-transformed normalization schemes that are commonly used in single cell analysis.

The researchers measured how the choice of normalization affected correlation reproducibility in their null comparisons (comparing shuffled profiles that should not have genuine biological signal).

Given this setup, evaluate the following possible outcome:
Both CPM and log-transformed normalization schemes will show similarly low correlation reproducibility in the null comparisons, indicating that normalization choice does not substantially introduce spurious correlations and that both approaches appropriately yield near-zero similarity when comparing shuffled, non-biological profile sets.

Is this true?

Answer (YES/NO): NO